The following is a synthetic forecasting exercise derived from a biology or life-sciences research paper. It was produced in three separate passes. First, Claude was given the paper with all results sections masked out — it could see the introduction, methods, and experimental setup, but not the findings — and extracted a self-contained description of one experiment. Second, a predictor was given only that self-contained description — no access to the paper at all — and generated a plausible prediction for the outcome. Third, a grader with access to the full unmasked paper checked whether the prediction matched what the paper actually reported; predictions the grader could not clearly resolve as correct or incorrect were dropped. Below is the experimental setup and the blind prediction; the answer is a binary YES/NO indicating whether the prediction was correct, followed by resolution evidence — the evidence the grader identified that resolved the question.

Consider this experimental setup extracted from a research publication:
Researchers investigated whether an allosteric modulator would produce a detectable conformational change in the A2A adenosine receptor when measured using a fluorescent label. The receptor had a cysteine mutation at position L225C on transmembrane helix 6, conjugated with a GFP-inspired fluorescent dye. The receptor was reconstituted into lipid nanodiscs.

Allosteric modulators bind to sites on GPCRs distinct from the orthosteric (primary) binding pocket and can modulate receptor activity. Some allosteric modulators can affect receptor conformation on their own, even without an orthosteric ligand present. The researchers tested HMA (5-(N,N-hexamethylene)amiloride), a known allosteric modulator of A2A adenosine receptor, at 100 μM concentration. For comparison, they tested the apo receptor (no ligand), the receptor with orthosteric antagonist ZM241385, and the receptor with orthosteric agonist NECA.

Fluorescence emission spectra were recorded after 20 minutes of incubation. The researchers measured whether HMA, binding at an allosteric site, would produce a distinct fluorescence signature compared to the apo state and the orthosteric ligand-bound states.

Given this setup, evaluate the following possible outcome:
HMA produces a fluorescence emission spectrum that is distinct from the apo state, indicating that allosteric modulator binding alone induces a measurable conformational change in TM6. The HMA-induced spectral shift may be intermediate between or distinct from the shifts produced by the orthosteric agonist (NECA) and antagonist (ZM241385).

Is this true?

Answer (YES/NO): YES